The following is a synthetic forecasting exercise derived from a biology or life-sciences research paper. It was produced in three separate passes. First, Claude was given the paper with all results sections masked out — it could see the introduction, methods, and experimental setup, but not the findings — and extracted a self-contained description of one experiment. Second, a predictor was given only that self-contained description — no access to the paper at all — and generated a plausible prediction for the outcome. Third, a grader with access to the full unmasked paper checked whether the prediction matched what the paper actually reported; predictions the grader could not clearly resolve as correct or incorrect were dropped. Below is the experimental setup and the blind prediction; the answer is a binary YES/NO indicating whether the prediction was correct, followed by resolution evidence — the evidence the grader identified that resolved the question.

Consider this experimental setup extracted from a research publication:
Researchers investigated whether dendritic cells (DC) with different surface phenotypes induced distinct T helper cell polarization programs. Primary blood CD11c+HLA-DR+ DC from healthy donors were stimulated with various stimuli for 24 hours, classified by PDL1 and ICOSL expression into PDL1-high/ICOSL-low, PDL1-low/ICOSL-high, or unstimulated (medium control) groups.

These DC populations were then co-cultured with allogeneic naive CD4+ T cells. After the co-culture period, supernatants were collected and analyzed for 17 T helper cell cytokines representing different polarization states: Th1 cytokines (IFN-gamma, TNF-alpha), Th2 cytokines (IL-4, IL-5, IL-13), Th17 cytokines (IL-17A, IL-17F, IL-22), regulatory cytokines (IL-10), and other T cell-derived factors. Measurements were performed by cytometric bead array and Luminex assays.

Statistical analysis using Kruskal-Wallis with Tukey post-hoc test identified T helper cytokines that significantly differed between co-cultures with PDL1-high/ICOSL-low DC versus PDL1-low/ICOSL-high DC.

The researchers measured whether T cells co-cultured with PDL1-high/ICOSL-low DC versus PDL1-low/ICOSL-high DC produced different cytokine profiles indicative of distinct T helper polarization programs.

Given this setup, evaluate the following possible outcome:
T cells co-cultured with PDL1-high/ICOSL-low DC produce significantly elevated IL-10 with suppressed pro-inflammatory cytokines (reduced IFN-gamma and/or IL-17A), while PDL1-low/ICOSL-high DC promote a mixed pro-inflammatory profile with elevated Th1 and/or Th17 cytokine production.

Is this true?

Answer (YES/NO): NO